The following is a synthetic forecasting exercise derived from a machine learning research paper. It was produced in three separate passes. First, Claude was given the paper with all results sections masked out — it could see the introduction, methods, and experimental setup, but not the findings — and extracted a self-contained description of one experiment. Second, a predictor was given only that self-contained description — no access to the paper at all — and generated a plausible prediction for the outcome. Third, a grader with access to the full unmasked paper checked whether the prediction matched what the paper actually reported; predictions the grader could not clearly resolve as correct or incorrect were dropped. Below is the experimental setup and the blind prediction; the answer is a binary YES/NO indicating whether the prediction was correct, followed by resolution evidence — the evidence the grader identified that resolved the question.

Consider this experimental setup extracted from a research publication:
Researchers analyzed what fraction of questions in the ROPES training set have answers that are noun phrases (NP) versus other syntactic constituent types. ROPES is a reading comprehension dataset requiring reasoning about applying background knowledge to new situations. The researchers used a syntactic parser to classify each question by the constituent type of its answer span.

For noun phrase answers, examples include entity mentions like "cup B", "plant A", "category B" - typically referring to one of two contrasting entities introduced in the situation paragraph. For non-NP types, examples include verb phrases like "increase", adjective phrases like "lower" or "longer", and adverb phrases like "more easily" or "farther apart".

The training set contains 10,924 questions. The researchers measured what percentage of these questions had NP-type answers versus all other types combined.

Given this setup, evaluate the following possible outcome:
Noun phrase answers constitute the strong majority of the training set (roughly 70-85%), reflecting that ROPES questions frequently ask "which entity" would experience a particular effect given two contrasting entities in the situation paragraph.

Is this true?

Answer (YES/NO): YES